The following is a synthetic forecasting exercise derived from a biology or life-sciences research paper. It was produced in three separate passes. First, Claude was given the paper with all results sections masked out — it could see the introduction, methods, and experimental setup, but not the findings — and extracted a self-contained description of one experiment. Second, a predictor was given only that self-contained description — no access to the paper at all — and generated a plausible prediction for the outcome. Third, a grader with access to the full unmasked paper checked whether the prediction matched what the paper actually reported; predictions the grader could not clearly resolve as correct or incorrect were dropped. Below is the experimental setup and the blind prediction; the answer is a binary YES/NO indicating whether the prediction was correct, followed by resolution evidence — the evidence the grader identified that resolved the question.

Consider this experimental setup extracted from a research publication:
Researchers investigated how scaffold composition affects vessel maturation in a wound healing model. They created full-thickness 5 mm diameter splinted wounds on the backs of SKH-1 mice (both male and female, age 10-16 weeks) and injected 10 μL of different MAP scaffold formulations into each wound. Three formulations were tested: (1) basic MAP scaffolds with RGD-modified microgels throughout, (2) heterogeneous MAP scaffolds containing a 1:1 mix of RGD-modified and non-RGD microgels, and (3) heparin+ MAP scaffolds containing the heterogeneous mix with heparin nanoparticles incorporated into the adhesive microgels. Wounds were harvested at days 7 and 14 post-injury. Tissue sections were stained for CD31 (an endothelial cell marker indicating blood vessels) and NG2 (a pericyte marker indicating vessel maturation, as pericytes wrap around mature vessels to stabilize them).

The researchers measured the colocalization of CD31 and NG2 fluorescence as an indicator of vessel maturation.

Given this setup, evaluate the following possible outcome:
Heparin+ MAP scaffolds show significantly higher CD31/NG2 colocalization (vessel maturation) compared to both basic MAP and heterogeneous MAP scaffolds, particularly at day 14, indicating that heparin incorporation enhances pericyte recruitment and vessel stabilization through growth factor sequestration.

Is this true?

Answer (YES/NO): NO